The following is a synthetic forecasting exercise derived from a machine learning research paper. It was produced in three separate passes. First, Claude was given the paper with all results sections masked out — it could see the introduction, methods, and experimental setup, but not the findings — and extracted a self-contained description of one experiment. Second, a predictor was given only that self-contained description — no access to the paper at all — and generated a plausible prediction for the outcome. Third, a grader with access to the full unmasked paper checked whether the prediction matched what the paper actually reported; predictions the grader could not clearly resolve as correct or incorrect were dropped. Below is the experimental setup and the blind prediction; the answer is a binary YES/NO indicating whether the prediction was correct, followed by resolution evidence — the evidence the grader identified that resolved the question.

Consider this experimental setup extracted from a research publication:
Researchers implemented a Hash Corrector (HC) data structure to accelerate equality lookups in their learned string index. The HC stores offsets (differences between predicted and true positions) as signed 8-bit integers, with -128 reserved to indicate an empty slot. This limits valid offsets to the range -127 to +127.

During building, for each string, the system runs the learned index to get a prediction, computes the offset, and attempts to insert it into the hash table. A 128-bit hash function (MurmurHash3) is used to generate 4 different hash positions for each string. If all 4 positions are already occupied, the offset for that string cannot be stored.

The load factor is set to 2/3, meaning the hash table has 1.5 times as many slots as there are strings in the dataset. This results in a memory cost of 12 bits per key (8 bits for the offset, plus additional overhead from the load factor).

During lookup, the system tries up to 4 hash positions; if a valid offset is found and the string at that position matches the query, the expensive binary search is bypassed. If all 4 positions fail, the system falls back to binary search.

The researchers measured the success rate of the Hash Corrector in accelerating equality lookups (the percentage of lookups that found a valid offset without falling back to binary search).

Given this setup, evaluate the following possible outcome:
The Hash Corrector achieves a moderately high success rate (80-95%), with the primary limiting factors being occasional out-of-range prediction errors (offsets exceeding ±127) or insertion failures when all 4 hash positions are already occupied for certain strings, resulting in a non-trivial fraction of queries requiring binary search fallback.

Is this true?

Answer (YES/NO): NO